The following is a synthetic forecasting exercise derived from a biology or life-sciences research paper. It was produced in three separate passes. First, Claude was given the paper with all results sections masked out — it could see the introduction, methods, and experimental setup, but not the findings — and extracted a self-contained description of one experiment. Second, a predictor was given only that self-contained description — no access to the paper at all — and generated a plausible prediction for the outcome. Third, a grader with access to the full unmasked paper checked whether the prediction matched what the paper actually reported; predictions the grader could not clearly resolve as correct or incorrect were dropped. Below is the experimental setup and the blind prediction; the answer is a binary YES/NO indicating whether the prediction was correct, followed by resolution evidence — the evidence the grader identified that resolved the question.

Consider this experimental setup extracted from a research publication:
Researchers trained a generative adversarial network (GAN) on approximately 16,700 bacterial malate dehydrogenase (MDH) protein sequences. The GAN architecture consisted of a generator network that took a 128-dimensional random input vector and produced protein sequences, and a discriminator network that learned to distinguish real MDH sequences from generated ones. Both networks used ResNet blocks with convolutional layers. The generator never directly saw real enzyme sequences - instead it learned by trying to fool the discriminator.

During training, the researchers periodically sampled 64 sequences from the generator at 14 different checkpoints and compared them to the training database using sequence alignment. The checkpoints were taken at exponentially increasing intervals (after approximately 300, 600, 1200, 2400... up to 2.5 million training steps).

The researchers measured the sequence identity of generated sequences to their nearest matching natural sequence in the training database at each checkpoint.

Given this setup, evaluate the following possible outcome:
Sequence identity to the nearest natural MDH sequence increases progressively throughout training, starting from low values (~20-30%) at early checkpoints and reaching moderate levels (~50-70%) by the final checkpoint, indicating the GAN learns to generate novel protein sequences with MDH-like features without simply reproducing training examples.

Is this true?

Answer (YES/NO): YES